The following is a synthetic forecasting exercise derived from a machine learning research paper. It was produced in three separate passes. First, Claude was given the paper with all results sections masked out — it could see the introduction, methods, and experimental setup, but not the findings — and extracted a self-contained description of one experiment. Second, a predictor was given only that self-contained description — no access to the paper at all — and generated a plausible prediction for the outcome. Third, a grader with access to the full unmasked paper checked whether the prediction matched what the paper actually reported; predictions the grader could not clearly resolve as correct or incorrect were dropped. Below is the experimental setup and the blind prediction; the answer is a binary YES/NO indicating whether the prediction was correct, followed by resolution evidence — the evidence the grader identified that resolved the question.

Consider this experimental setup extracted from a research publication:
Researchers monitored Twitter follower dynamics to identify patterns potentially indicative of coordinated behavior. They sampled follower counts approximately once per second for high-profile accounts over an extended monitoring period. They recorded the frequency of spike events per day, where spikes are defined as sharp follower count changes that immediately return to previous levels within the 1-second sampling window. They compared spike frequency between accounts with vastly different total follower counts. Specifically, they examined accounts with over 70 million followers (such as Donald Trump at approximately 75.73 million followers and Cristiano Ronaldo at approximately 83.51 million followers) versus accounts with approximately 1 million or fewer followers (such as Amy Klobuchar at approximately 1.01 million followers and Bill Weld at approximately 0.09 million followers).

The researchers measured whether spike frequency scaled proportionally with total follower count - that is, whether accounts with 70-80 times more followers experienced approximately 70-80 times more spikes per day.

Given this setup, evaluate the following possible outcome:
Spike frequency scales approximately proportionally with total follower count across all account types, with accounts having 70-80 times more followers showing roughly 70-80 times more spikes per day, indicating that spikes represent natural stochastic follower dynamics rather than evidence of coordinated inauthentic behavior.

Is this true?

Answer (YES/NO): NO